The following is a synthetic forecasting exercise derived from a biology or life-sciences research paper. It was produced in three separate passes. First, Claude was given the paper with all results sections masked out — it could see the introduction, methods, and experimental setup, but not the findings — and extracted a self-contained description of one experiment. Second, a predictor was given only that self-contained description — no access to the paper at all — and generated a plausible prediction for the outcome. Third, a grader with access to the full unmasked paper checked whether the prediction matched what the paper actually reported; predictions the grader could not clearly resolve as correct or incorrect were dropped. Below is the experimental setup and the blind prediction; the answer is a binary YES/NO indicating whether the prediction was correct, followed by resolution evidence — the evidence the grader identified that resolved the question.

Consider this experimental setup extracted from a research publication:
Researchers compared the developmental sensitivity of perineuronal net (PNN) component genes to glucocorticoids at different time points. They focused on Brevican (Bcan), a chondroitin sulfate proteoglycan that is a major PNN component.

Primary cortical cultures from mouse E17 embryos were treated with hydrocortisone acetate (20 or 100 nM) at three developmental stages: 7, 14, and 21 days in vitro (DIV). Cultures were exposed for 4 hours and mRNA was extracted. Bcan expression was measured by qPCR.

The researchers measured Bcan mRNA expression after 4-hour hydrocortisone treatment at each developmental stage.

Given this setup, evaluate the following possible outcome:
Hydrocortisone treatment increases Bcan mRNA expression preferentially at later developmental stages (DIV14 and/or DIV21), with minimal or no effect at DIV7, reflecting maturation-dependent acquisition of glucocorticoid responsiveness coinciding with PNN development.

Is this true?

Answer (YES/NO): NO